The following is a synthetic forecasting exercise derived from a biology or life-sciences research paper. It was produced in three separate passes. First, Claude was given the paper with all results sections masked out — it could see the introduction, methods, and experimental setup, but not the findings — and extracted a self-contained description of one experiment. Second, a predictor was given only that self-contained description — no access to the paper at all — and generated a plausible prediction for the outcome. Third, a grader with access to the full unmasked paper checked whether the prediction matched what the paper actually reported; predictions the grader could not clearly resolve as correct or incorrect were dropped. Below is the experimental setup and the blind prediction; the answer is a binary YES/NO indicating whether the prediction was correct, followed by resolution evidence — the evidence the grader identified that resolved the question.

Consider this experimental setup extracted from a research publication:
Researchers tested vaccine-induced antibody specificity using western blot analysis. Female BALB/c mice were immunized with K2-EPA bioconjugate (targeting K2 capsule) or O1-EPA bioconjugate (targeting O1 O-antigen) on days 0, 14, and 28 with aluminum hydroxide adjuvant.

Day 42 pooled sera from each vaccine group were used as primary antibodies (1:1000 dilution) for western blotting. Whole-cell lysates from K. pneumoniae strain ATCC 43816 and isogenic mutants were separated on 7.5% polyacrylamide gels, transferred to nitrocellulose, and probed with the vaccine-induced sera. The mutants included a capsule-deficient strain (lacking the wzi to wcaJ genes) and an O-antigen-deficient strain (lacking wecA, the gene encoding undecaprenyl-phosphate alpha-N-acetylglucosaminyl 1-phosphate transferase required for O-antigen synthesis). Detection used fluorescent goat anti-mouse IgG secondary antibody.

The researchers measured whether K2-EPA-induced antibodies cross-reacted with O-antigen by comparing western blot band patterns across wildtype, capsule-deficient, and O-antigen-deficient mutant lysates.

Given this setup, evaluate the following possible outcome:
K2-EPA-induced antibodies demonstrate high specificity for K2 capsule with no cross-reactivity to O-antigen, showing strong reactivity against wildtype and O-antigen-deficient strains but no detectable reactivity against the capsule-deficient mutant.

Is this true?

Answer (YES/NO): YES